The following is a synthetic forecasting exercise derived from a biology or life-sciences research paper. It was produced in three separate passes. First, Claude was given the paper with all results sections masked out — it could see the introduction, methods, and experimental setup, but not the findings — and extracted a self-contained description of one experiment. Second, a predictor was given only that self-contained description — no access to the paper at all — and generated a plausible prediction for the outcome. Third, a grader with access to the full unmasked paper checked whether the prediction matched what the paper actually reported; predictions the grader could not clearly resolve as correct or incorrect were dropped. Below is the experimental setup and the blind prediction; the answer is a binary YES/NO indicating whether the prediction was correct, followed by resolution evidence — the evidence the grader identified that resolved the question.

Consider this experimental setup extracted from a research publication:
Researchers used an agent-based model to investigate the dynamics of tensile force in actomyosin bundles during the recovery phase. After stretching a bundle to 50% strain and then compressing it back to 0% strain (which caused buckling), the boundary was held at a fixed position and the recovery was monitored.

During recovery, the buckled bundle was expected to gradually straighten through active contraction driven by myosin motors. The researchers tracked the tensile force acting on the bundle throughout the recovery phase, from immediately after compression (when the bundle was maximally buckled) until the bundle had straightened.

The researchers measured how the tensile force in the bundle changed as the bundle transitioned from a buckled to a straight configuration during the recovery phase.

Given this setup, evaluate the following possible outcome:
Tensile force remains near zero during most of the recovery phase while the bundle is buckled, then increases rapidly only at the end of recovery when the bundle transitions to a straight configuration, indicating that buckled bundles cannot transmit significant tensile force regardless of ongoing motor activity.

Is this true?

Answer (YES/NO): YES